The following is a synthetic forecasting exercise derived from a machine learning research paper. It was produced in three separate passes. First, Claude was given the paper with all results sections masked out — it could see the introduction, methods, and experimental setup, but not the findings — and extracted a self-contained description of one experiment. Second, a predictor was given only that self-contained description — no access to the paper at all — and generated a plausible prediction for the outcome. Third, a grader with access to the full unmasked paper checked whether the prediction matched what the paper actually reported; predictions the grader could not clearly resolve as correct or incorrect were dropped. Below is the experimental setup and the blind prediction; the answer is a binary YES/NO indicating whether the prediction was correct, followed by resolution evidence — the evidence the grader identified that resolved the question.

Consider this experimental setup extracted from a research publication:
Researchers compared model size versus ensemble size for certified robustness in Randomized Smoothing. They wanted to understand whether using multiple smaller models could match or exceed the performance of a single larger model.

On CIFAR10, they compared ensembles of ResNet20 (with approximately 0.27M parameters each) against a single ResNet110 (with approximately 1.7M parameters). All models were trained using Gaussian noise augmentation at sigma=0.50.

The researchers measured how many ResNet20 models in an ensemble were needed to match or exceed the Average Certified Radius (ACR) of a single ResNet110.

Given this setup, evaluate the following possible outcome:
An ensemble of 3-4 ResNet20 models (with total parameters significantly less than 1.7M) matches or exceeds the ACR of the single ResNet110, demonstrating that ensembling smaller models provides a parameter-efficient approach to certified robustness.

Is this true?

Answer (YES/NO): YES